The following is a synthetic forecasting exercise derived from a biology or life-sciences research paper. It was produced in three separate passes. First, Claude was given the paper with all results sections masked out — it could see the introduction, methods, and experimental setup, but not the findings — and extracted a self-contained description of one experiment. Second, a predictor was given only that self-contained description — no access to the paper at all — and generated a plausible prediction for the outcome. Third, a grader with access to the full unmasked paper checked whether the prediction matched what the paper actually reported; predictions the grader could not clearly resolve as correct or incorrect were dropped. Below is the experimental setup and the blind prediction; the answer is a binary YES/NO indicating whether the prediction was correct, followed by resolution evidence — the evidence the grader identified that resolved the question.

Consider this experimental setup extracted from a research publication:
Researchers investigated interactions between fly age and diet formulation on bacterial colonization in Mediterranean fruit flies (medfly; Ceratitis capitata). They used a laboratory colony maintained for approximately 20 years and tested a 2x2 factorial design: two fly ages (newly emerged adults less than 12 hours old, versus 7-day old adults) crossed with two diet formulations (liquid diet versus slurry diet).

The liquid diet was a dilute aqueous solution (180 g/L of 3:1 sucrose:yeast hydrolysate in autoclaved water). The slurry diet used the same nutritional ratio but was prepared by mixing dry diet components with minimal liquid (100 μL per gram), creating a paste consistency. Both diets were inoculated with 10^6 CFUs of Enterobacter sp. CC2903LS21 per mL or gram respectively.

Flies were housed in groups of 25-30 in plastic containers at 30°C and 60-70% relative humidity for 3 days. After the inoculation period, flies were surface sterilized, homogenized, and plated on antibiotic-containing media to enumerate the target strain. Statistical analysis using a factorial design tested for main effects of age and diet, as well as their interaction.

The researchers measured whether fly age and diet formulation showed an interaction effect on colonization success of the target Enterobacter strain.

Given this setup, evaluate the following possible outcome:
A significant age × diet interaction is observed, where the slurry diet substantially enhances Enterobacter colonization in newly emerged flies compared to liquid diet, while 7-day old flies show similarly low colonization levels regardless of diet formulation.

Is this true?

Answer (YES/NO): NO